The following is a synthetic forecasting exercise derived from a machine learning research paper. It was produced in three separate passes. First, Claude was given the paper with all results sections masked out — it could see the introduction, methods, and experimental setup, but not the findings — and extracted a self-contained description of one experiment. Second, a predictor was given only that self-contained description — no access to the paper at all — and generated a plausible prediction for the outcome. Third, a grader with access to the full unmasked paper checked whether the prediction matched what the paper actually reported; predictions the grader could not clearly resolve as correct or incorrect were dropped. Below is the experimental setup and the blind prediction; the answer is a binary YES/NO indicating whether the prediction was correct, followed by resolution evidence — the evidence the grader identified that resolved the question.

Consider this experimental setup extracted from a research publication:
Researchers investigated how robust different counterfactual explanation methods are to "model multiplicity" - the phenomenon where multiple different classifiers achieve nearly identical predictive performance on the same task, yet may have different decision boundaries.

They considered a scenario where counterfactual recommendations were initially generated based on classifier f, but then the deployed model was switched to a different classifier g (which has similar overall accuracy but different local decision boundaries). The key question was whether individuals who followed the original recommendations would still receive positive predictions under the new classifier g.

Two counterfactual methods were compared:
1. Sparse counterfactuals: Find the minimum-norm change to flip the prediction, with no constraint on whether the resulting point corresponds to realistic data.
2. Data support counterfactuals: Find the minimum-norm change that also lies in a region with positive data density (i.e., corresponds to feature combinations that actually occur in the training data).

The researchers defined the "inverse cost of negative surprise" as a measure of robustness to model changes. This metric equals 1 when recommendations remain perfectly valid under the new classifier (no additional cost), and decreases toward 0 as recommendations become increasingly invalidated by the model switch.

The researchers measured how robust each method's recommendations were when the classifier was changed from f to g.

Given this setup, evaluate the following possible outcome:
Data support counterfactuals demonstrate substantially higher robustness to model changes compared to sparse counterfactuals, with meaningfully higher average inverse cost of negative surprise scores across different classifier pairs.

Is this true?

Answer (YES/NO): YES